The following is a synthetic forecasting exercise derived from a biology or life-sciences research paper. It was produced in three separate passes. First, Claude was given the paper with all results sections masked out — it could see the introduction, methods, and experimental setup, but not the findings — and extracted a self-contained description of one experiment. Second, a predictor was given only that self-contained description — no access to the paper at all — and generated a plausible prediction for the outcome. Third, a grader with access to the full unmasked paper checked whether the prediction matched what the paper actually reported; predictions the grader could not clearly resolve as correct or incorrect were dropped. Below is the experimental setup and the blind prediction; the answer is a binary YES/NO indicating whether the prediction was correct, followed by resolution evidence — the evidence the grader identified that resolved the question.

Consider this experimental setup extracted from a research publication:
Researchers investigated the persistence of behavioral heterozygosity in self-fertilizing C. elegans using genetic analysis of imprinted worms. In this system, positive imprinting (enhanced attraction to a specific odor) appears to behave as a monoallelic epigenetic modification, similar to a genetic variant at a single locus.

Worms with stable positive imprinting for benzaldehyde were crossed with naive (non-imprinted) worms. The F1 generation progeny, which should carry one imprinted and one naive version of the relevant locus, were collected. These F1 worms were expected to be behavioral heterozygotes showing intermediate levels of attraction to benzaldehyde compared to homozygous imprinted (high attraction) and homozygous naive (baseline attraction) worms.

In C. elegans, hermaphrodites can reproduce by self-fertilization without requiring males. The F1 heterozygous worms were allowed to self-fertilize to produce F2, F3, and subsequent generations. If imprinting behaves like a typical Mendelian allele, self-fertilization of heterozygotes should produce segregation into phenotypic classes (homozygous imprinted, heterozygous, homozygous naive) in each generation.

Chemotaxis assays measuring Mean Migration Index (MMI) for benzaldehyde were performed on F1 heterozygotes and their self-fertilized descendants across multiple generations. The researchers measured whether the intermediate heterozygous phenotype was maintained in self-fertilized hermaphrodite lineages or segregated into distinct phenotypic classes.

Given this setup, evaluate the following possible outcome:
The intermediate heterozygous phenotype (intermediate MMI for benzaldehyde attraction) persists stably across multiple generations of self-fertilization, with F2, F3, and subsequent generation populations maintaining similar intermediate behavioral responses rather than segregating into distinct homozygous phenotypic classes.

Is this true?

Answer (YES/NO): YES